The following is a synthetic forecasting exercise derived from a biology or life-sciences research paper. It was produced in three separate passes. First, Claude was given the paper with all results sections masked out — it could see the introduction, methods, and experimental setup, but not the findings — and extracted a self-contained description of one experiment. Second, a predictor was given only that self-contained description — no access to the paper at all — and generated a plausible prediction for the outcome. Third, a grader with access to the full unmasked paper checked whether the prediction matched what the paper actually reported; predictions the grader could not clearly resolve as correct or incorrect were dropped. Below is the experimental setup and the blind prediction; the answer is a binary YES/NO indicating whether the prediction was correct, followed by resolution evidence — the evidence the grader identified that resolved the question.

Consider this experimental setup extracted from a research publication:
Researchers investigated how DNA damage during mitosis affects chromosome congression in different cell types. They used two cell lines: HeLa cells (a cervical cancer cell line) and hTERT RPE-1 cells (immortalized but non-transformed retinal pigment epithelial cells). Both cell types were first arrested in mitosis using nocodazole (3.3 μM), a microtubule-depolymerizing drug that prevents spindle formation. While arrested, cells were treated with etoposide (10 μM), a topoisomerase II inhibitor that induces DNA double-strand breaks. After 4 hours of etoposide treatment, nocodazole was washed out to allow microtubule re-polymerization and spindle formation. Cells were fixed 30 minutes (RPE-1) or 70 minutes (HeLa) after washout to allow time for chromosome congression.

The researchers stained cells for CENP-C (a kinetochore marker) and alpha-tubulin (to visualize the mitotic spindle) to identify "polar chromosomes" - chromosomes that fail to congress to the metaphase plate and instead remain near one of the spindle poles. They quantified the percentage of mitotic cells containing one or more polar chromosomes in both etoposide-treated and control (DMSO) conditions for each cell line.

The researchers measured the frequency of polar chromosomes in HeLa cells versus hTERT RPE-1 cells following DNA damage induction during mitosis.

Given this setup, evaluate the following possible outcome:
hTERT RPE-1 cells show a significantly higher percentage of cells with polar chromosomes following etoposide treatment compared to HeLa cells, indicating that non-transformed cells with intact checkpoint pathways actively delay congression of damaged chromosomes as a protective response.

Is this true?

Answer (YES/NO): NO